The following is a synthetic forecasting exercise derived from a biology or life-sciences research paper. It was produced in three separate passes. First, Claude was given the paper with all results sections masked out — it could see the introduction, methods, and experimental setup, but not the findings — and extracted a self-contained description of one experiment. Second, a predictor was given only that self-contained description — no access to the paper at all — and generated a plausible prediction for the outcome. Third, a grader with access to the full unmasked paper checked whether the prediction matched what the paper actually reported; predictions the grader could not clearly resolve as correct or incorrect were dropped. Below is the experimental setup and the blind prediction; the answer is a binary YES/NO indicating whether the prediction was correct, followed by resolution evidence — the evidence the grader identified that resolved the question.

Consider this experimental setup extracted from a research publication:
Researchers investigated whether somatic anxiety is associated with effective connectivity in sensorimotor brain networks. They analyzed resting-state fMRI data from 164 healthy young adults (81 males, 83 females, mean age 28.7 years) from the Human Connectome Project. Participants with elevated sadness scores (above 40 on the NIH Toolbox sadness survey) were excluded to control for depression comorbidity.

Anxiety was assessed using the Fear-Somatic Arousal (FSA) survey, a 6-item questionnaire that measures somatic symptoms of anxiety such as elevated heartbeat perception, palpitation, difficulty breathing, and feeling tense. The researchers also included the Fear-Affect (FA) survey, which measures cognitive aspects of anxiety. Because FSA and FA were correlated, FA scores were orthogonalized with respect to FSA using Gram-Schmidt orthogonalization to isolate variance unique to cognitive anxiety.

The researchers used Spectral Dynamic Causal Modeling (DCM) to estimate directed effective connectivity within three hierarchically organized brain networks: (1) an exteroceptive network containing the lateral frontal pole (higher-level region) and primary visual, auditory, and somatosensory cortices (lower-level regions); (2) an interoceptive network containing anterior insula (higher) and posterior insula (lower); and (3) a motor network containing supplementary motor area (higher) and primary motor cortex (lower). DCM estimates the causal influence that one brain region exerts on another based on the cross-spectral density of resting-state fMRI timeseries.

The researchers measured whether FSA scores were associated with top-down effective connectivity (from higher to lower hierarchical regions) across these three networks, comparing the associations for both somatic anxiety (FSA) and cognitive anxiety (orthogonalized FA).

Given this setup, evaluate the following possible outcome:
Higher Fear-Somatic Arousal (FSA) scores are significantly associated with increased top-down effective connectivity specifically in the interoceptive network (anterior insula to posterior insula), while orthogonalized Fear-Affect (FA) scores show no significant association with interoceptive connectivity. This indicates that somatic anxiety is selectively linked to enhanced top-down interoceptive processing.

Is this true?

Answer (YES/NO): NO